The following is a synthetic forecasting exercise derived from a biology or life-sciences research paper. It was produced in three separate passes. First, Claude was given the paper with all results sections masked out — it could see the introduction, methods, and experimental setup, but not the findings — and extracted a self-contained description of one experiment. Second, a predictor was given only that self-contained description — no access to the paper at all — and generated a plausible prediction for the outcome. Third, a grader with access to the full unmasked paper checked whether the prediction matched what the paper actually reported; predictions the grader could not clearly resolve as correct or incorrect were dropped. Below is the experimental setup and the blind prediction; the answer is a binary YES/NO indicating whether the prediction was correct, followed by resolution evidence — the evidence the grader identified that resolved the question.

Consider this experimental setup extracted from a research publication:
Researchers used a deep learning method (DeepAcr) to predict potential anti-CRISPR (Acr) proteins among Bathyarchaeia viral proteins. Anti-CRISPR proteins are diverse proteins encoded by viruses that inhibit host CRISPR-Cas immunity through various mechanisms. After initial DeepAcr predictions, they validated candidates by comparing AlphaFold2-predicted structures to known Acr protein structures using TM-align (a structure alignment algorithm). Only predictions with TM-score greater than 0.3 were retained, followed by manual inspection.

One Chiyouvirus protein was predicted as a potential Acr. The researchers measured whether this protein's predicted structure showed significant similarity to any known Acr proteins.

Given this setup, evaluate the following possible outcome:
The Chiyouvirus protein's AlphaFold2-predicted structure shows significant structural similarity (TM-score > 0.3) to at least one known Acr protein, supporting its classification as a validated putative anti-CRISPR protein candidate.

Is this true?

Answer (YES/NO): YES